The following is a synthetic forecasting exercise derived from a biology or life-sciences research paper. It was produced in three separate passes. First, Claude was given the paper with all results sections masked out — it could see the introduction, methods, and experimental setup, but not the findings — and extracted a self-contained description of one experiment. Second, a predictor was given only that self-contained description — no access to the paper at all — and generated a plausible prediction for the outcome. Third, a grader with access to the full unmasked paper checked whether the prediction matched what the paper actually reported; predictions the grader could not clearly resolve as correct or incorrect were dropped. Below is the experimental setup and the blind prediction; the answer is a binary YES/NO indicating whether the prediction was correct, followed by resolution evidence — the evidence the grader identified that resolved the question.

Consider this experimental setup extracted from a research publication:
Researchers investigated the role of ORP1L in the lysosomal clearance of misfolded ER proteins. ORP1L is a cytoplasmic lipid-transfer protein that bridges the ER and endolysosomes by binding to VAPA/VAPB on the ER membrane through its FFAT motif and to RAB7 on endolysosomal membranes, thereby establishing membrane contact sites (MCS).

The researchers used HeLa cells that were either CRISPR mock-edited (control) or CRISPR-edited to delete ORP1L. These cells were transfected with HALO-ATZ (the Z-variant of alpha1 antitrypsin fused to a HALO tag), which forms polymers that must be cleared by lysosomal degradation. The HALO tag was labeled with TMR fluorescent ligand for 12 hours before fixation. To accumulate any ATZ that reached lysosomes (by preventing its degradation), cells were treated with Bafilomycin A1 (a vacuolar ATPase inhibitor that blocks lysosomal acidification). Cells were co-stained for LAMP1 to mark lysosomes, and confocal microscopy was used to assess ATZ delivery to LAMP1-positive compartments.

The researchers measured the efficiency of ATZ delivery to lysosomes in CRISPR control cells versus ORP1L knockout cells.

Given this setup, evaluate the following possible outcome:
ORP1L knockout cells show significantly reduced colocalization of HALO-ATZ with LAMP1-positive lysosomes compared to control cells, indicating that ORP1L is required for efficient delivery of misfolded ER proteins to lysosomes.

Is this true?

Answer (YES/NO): YES